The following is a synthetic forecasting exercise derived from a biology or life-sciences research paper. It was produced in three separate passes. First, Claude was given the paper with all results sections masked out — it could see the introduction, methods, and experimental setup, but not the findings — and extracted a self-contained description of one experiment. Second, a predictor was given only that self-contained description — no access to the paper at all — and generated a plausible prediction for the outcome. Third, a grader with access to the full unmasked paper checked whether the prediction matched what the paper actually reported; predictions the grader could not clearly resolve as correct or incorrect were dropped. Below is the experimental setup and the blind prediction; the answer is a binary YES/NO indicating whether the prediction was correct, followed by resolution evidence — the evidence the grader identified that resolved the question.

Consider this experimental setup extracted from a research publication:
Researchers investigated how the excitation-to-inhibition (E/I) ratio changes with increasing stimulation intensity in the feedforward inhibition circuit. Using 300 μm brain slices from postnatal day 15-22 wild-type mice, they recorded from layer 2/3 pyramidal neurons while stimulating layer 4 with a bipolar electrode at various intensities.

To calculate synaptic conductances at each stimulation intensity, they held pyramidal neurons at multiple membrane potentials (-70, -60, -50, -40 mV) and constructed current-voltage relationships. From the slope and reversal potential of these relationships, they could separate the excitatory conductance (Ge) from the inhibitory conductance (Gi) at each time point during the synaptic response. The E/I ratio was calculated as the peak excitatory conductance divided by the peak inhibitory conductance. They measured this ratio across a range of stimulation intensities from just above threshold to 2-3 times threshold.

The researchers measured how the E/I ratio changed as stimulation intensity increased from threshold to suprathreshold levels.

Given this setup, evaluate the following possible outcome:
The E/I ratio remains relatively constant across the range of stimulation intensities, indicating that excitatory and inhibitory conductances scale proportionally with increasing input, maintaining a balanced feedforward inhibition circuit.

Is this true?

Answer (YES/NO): NO